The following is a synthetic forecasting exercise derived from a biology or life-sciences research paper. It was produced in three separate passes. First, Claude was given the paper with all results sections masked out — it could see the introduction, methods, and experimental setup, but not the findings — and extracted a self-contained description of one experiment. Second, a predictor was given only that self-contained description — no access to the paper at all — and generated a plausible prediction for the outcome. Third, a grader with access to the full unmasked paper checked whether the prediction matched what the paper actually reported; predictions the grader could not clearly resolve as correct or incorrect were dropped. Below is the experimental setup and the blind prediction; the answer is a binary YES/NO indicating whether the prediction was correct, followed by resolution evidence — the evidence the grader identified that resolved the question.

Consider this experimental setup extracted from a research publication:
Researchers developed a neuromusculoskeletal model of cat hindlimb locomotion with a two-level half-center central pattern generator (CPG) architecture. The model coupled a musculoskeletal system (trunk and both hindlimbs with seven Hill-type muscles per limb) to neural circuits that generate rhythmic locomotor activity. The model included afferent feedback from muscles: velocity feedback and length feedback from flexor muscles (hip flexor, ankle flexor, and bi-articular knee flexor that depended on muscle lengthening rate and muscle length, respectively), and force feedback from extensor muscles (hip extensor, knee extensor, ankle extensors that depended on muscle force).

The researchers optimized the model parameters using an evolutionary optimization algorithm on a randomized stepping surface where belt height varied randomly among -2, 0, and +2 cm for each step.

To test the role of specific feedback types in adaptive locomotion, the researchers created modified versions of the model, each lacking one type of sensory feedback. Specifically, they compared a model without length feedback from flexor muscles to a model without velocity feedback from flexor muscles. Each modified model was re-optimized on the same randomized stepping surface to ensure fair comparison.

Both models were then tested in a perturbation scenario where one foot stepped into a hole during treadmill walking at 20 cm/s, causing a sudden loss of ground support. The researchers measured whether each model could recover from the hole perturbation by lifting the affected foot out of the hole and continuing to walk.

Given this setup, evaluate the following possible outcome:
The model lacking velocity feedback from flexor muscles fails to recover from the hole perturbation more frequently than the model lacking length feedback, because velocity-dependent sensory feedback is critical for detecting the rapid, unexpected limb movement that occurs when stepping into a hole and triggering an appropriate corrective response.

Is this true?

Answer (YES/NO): NO